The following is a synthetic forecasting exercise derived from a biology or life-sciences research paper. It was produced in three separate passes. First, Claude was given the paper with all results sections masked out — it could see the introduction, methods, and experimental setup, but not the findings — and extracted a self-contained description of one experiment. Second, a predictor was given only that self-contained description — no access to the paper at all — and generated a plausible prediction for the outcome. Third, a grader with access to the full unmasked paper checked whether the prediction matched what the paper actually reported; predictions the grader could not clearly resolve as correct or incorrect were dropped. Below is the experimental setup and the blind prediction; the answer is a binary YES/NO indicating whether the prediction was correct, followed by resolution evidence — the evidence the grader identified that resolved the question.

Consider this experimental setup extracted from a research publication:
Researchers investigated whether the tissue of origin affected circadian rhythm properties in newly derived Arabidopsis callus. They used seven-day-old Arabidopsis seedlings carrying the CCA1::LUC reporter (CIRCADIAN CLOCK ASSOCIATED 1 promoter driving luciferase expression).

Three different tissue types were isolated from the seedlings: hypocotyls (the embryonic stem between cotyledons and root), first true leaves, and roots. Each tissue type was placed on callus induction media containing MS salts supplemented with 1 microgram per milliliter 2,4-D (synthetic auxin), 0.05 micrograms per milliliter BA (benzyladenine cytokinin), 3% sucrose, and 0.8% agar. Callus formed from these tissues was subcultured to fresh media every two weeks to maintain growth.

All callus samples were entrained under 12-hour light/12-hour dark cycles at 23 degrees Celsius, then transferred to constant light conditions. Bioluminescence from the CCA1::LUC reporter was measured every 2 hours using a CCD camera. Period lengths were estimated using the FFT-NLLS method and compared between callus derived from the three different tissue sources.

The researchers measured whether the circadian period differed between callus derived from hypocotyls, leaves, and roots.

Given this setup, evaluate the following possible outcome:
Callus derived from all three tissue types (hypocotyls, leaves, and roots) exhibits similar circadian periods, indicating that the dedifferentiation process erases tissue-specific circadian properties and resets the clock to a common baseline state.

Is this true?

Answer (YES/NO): YES